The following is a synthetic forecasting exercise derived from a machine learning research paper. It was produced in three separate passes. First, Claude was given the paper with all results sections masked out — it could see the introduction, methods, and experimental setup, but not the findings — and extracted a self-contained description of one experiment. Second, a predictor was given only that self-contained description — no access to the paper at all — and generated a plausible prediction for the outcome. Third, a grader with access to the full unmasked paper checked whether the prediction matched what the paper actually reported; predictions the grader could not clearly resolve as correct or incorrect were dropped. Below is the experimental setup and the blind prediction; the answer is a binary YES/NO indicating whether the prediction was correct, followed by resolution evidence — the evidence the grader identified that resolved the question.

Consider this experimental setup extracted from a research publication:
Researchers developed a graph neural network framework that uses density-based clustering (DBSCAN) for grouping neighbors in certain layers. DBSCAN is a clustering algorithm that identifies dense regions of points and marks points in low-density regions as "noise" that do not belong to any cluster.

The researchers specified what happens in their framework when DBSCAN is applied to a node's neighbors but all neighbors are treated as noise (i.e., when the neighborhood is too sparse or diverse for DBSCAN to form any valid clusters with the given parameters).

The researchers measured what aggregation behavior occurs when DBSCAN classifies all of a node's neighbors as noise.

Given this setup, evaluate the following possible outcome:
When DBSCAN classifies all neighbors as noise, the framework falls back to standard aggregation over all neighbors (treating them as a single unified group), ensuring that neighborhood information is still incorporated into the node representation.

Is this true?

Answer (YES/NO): YES